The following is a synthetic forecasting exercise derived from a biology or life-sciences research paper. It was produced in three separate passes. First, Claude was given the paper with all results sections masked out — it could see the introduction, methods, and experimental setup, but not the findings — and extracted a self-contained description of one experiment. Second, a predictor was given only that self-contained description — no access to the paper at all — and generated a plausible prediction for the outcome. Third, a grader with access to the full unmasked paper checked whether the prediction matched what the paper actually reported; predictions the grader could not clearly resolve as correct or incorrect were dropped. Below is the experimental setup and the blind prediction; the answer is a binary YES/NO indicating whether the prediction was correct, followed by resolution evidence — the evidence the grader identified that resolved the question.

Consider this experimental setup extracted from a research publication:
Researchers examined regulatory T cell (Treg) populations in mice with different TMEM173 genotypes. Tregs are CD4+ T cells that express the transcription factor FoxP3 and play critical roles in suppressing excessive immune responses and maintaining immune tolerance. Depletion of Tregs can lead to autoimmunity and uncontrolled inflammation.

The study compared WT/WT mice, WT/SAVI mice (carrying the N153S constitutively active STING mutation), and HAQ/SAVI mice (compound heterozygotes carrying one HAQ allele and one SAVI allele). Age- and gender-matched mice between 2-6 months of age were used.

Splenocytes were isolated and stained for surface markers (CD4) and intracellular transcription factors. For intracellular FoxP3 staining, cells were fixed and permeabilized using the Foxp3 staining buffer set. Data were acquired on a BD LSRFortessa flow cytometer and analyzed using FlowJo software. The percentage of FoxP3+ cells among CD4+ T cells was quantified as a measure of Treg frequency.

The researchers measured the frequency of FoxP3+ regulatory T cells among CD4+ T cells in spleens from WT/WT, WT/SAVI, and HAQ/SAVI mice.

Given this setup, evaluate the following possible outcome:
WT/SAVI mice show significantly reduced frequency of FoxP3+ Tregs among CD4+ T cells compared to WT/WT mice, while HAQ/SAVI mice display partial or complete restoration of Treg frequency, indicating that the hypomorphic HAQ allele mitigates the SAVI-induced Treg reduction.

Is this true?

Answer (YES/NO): YES